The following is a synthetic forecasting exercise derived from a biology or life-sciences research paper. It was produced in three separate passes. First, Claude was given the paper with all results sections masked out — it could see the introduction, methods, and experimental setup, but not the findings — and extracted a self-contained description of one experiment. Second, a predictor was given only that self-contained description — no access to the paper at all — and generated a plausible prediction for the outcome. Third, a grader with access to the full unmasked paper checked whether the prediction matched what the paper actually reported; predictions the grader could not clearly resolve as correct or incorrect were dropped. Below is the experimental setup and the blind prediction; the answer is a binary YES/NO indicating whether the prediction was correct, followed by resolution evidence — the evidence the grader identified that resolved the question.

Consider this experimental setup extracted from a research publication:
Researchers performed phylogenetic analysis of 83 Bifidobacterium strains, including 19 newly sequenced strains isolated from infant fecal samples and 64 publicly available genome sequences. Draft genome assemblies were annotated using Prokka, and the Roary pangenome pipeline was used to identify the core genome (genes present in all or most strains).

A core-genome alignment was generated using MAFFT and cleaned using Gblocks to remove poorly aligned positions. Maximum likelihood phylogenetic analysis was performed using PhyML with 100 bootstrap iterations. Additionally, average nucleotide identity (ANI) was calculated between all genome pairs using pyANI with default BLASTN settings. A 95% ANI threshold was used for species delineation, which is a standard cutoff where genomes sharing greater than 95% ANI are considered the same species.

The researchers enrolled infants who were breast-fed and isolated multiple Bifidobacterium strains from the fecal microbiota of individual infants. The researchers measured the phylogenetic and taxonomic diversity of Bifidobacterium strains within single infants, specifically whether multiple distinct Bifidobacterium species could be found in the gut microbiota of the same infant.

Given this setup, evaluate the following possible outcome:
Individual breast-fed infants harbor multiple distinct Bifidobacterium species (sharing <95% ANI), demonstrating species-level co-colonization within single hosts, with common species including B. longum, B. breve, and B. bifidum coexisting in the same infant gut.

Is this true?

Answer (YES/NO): NO